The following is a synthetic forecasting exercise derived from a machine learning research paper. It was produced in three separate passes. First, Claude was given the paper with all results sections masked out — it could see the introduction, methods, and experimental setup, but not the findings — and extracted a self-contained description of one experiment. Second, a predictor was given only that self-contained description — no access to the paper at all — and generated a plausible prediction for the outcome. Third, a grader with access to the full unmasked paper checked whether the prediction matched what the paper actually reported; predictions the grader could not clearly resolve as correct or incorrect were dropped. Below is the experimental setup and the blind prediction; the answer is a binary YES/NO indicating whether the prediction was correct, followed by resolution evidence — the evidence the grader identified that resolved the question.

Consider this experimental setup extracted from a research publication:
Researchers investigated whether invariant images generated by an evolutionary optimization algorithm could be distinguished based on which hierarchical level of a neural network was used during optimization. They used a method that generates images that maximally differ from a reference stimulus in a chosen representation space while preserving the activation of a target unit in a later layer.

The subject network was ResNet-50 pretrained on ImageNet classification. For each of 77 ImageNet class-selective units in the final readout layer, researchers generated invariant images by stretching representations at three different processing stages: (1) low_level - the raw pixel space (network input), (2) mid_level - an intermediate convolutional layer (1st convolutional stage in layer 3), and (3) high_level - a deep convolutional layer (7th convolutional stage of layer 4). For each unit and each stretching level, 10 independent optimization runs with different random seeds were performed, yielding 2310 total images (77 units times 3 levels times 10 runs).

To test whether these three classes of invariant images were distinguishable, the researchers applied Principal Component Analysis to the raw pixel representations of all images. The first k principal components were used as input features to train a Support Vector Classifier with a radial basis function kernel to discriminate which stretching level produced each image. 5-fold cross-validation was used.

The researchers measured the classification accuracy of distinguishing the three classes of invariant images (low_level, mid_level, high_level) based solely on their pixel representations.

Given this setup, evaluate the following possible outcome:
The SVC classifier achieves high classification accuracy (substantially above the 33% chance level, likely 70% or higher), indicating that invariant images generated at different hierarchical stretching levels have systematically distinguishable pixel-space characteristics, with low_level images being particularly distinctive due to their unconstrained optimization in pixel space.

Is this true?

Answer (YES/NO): NO